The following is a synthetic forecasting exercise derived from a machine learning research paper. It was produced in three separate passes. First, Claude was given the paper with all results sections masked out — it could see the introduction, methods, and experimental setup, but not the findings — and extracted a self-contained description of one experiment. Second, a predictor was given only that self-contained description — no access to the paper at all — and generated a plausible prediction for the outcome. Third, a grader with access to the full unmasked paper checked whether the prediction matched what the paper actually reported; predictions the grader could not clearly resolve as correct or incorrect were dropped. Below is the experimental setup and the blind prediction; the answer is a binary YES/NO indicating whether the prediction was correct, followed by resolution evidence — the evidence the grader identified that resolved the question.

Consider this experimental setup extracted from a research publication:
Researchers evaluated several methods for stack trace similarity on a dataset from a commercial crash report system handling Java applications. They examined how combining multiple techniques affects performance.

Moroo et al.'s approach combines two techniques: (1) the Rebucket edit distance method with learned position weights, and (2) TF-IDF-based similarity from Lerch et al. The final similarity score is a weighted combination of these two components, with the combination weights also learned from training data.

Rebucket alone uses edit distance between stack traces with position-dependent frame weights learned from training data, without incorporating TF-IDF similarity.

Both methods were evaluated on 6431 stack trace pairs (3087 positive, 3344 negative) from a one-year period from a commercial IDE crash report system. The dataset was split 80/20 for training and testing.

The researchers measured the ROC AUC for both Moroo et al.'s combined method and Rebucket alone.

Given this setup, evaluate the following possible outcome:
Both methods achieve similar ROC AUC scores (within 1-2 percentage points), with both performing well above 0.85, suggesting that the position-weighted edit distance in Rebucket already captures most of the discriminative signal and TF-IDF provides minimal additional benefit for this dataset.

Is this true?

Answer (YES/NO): NO